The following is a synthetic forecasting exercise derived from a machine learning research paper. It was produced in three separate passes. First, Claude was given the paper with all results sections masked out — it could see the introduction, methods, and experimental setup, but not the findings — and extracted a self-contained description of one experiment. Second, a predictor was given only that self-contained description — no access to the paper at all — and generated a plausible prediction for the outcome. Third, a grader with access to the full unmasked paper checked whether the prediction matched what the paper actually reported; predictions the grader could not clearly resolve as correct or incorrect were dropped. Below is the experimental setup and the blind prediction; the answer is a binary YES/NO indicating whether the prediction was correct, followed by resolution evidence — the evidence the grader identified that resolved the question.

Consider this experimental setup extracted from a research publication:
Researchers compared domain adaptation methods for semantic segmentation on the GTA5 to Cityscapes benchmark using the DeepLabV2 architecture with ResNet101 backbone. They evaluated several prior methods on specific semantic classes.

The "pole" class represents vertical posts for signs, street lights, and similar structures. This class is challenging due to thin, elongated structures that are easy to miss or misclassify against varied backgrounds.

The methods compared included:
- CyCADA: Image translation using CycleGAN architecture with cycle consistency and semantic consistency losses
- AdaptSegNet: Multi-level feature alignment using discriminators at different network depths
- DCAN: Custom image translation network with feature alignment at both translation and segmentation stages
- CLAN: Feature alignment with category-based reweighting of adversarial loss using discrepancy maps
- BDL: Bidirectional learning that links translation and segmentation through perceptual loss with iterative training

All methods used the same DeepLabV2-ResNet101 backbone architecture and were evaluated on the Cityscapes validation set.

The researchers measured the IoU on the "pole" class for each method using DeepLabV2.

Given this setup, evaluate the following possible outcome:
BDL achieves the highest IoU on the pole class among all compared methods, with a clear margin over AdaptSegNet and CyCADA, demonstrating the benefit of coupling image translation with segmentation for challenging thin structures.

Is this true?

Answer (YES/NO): NO